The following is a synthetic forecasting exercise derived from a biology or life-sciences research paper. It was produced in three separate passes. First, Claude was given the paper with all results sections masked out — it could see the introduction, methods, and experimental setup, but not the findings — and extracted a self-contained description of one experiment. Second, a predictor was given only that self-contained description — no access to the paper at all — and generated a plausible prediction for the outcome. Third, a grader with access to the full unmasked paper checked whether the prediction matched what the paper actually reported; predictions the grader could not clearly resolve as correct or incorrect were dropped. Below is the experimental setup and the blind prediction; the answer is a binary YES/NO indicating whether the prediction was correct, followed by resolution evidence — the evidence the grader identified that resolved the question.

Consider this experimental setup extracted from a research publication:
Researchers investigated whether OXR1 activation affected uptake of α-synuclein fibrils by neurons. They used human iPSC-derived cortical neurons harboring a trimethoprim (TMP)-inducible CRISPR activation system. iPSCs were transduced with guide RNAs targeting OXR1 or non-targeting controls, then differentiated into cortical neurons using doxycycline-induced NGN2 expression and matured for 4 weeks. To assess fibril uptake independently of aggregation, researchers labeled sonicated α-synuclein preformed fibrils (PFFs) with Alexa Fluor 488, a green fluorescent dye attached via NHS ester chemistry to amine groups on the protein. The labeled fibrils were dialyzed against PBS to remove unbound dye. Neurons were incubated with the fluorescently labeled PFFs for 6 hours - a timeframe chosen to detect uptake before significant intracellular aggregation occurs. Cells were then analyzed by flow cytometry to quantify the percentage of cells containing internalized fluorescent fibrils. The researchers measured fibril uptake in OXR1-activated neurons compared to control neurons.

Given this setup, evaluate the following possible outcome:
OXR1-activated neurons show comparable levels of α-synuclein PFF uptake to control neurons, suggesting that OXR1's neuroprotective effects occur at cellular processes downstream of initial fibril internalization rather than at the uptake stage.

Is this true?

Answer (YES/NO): NO